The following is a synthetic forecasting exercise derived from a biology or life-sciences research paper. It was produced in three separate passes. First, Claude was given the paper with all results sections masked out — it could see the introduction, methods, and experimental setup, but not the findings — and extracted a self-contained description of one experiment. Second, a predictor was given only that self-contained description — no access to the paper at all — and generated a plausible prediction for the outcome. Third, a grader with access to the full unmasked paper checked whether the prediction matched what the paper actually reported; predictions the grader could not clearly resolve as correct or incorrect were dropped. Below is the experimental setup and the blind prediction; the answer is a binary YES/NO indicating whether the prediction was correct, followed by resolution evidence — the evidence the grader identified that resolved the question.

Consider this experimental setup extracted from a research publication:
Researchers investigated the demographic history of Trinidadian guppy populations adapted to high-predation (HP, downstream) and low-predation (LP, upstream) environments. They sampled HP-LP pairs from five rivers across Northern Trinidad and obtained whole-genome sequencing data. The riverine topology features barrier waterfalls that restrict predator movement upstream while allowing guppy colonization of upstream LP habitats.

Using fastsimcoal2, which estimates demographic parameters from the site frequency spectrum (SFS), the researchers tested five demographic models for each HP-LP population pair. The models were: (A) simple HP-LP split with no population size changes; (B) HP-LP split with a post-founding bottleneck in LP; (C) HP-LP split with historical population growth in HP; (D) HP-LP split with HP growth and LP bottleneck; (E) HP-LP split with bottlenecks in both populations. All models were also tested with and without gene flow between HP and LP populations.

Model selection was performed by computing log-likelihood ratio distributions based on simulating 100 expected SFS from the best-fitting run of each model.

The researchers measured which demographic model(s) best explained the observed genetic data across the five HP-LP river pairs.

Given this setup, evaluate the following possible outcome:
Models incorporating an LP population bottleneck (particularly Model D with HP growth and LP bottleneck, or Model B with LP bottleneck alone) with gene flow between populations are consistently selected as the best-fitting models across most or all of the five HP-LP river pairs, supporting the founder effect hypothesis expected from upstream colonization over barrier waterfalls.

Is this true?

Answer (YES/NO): NO